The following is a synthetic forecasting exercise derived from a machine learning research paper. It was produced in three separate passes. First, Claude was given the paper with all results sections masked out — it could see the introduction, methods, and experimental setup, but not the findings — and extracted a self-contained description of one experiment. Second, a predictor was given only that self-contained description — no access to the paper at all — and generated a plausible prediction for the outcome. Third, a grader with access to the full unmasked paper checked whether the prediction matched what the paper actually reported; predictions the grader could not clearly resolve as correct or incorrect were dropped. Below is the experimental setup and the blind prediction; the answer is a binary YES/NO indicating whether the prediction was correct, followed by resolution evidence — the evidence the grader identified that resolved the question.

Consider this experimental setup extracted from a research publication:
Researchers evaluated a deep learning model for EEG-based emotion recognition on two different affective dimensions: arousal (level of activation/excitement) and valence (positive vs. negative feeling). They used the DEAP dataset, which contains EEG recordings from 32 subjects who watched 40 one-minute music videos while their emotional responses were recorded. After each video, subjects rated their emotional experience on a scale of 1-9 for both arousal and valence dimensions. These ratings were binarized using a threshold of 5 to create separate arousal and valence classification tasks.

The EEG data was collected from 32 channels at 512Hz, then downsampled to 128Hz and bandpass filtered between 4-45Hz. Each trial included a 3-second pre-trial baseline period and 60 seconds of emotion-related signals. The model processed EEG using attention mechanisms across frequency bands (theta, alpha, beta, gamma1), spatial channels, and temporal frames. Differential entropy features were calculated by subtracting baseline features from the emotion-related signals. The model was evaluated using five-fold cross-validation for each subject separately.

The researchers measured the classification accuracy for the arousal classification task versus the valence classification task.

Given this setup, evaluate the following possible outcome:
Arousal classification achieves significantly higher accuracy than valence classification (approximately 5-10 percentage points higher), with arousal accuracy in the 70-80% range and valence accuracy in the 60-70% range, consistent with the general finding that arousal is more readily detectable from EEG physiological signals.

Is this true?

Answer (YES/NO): NO